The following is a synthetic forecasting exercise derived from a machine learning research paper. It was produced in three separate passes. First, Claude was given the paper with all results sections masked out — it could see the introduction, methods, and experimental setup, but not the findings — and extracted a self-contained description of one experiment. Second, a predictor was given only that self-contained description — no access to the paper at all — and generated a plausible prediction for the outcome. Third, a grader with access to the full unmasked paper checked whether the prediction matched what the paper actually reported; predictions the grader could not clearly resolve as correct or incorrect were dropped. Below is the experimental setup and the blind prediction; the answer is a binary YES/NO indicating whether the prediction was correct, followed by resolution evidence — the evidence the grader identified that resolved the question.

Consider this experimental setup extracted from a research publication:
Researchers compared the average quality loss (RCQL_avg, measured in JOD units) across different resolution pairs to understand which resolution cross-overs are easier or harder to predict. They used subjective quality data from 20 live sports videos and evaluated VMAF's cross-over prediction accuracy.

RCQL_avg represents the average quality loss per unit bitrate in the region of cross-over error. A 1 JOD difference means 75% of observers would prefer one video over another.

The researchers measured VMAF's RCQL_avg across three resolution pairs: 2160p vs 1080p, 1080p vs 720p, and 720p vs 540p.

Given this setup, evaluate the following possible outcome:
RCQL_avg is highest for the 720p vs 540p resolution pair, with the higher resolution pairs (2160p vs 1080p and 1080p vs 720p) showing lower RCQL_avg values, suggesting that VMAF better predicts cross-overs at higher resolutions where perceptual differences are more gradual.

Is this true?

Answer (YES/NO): NO